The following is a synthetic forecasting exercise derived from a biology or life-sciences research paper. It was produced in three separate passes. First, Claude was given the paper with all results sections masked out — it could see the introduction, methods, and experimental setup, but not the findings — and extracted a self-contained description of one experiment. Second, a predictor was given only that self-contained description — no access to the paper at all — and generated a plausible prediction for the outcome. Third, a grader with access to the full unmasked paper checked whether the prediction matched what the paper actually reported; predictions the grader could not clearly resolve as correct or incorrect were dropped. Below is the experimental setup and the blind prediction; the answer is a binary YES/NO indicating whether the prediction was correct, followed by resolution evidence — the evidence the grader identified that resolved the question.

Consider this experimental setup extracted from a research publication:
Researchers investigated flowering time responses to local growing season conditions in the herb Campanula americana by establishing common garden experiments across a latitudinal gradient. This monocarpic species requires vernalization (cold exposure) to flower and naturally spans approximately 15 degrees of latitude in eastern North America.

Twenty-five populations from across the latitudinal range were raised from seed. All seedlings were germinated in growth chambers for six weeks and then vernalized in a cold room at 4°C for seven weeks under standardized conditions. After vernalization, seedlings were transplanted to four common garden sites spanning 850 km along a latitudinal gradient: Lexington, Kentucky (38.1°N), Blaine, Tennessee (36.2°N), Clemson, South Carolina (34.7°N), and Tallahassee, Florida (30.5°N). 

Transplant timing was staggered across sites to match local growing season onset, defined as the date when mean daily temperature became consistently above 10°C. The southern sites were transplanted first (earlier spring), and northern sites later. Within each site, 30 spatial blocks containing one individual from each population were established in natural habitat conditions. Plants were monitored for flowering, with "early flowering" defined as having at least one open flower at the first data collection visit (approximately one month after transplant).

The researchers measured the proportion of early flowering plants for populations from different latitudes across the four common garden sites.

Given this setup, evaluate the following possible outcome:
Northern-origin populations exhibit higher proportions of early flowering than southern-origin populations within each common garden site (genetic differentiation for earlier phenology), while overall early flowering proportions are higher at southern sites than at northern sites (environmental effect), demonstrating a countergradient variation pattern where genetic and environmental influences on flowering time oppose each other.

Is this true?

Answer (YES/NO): NO